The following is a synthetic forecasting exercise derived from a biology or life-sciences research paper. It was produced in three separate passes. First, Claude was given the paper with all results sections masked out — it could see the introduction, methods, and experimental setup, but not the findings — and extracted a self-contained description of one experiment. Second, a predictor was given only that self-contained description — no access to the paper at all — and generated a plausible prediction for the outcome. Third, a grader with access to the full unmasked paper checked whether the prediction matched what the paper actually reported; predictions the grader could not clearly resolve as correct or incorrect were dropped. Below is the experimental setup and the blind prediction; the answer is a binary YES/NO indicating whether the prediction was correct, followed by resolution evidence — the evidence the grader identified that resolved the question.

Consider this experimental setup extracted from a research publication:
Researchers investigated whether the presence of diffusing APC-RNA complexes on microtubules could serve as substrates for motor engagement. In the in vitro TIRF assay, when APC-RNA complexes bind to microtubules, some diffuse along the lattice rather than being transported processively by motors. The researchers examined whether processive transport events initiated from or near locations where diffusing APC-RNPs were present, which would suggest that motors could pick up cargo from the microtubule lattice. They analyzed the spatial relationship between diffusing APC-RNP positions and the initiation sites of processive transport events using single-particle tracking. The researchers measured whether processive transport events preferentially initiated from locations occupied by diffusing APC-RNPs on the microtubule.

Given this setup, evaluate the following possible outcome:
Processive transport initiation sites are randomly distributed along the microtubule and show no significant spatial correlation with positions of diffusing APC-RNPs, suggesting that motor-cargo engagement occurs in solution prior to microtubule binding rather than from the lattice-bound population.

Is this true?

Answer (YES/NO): NO